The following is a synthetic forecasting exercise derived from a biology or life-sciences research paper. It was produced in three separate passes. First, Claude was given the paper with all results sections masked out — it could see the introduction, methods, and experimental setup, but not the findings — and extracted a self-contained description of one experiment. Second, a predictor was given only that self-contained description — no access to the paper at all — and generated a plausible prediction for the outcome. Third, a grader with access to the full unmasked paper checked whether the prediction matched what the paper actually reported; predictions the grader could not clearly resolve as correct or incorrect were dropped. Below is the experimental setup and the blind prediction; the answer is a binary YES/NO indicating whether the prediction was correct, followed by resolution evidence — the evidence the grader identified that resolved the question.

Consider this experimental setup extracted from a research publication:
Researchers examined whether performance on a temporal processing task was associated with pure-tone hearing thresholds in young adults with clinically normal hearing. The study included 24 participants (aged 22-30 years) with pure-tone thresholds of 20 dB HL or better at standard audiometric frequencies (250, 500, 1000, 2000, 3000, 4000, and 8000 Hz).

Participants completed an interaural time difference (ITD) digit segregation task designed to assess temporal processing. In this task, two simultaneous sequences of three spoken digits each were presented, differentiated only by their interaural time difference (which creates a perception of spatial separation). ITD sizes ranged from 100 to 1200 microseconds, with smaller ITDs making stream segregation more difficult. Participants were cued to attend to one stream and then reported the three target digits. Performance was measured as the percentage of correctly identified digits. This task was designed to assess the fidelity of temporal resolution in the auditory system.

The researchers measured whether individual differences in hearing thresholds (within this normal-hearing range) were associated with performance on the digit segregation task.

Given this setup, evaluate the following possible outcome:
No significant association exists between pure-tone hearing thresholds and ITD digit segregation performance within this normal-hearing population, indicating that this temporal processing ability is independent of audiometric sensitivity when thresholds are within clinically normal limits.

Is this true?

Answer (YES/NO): YES